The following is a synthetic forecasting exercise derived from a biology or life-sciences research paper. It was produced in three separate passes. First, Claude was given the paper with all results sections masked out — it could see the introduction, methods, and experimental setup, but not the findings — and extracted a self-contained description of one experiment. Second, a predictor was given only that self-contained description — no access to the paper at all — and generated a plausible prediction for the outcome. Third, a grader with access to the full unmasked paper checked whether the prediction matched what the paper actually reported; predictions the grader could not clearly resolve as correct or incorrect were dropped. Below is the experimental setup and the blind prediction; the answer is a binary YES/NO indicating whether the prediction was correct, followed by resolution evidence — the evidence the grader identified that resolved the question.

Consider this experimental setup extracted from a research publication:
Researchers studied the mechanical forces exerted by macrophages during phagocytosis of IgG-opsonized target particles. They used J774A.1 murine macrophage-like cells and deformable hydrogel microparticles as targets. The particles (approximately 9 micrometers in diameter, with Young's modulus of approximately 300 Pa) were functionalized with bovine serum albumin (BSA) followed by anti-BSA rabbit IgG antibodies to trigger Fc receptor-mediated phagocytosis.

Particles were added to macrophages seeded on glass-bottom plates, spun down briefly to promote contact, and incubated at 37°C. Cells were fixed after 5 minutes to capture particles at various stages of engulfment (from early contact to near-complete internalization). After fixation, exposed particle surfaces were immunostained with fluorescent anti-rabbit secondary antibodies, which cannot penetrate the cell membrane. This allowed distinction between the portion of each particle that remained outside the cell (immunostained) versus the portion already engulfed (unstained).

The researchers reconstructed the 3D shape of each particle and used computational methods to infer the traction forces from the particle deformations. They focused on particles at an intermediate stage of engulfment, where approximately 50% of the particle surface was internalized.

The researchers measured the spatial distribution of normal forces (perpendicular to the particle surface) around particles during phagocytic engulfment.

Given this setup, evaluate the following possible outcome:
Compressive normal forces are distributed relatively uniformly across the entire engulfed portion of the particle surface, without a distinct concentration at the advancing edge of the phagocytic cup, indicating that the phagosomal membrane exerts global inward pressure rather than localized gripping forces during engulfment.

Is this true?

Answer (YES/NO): NO